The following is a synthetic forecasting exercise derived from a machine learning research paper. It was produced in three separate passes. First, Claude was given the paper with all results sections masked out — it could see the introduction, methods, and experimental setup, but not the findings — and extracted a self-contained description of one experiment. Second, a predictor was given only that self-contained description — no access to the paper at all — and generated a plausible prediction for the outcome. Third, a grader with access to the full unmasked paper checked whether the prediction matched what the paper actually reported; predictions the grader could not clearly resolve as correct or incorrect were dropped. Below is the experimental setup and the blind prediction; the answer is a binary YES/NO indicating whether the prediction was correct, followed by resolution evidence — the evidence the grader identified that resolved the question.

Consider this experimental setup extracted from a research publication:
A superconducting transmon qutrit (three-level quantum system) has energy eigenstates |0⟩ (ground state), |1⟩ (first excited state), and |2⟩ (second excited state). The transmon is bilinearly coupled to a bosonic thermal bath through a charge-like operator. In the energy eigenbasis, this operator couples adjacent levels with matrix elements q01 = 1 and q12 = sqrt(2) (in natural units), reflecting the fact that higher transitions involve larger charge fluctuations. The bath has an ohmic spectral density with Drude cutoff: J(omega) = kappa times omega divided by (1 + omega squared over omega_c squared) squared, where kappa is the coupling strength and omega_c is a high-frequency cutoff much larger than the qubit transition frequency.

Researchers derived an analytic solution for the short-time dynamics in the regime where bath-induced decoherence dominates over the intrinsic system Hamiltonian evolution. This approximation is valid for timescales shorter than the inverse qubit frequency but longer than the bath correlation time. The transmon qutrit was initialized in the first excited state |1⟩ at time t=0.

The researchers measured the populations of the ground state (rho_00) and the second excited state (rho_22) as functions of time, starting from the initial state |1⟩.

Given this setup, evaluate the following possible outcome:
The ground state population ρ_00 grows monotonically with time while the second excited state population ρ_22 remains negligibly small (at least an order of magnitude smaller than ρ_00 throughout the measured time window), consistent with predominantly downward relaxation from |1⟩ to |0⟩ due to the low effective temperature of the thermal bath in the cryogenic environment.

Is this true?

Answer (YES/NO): NO